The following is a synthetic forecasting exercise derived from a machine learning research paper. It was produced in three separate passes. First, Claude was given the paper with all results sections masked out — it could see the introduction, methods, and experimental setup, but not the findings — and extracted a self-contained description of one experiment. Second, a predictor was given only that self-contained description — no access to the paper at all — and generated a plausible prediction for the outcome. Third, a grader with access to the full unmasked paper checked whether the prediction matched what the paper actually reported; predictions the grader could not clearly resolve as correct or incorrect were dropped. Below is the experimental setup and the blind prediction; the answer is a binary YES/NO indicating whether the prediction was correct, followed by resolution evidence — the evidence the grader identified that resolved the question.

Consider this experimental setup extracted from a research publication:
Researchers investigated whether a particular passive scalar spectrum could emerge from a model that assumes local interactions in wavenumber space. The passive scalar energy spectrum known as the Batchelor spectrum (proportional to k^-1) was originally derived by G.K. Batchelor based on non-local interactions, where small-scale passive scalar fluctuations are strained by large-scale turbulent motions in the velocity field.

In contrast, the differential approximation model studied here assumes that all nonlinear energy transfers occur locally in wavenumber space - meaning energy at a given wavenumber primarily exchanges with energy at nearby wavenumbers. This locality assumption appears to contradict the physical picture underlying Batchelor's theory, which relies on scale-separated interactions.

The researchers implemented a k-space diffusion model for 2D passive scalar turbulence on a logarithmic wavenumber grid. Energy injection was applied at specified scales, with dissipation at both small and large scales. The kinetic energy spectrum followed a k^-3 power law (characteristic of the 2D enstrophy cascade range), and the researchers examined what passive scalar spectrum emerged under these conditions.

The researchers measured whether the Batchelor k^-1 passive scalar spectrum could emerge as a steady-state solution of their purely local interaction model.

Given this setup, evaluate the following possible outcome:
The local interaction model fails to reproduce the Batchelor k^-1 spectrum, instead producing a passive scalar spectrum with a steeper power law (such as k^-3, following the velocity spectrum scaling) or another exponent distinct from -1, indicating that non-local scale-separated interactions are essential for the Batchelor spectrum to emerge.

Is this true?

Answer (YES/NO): NO